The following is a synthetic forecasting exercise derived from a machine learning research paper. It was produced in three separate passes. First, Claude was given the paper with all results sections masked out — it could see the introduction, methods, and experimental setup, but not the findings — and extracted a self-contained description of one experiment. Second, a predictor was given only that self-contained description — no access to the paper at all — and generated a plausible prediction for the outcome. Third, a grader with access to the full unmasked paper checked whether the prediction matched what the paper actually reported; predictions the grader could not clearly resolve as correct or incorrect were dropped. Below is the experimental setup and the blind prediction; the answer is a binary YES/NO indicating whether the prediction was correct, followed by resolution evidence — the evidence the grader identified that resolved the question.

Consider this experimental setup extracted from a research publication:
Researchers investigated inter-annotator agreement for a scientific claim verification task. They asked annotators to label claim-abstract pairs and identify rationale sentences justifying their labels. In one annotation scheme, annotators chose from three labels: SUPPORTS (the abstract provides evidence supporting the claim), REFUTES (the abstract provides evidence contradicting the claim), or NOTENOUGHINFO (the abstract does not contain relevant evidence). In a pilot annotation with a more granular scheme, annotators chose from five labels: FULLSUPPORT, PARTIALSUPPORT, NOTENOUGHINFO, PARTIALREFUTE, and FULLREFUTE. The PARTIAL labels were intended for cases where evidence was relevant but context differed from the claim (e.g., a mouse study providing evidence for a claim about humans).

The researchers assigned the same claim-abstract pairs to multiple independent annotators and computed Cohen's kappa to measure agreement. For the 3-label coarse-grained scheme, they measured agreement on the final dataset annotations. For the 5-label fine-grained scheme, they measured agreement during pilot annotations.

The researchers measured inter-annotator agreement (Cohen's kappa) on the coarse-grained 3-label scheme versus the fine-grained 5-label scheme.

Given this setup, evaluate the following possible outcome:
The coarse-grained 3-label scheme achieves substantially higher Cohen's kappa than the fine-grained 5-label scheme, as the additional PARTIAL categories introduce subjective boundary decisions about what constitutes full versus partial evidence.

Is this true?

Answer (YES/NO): YES